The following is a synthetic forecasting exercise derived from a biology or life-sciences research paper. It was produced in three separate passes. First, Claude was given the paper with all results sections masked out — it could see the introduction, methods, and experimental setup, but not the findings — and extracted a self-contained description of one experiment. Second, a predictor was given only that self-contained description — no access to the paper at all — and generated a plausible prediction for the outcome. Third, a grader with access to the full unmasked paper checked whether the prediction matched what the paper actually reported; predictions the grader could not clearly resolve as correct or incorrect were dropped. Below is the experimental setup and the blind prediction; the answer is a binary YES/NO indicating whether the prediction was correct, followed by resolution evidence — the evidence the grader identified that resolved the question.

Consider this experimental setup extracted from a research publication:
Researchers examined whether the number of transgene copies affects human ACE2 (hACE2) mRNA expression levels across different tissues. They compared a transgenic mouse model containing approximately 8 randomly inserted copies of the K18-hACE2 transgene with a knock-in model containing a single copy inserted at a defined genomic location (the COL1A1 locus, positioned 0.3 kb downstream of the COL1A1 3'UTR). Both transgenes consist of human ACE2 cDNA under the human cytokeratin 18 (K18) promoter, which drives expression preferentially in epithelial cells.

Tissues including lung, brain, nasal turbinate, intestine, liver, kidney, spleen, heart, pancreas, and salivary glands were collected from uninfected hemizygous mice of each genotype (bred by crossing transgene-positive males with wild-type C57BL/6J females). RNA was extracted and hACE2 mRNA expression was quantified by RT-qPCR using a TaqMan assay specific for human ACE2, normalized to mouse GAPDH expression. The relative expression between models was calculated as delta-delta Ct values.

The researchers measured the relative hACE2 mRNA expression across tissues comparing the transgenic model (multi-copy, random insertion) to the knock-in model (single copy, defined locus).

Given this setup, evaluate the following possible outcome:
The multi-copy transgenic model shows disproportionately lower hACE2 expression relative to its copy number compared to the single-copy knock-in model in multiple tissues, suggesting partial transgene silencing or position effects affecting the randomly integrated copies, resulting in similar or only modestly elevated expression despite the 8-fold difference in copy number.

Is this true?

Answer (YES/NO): NO